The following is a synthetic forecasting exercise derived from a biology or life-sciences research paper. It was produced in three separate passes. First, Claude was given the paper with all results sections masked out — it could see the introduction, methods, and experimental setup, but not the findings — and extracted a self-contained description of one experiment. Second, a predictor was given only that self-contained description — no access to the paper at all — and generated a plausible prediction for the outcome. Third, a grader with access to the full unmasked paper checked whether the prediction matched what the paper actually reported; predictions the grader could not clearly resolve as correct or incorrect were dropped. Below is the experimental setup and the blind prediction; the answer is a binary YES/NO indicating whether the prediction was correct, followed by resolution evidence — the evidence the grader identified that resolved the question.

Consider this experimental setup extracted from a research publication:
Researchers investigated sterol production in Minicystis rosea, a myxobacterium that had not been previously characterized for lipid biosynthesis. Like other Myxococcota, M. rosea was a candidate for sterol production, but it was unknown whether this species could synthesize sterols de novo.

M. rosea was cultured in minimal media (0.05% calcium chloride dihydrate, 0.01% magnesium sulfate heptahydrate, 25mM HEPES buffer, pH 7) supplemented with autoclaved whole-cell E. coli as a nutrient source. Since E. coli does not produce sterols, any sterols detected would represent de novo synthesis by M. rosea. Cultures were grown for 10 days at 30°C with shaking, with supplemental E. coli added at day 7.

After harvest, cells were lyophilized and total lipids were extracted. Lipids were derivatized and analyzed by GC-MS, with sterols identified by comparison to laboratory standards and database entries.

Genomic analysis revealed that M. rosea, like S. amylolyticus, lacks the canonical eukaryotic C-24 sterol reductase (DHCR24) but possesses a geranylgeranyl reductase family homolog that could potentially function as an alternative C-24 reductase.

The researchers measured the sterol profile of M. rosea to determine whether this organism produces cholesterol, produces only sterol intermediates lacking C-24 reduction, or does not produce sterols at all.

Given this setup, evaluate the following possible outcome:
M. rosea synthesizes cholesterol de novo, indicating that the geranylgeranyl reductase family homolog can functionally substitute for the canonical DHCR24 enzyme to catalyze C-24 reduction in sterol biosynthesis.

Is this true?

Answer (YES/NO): YES